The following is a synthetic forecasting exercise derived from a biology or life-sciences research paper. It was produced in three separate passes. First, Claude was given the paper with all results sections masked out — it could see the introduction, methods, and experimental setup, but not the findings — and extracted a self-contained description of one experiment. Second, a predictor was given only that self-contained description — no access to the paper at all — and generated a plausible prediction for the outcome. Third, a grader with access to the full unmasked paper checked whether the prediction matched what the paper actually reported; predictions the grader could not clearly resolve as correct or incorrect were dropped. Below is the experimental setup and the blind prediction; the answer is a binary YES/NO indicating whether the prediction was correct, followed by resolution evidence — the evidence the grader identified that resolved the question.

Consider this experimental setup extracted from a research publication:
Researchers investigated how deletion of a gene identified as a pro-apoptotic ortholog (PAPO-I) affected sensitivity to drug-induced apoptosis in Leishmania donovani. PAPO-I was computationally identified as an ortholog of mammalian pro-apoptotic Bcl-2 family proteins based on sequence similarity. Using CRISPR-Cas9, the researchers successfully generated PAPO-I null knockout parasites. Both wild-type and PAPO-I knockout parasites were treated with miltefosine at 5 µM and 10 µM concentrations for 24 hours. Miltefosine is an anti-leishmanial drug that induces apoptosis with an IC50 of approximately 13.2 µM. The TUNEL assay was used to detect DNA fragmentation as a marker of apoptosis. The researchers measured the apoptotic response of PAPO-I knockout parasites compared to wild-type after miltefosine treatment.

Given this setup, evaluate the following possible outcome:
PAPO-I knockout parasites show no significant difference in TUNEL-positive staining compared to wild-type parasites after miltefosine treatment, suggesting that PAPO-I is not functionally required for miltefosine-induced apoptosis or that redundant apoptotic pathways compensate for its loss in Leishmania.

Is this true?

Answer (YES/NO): NO